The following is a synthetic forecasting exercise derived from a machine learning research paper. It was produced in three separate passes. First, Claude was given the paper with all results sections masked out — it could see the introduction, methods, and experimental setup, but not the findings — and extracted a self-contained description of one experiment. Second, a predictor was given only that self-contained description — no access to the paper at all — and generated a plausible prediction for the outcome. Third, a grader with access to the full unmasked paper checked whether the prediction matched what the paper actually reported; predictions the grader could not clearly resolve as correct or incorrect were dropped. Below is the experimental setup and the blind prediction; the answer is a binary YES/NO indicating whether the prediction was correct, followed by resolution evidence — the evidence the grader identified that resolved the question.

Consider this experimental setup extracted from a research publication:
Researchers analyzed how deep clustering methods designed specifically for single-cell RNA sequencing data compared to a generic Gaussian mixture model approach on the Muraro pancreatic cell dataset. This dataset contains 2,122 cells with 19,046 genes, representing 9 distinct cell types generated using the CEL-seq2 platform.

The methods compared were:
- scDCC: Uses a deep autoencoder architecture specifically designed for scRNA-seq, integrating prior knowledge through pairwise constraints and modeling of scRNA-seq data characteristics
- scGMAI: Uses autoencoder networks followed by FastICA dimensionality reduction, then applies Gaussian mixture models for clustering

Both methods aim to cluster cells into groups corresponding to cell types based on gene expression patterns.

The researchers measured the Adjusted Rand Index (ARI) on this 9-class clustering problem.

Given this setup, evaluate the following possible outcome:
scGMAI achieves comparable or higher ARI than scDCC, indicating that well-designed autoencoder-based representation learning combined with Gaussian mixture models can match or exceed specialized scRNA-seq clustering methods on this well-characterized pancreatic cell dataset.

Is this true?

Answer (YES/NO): NO